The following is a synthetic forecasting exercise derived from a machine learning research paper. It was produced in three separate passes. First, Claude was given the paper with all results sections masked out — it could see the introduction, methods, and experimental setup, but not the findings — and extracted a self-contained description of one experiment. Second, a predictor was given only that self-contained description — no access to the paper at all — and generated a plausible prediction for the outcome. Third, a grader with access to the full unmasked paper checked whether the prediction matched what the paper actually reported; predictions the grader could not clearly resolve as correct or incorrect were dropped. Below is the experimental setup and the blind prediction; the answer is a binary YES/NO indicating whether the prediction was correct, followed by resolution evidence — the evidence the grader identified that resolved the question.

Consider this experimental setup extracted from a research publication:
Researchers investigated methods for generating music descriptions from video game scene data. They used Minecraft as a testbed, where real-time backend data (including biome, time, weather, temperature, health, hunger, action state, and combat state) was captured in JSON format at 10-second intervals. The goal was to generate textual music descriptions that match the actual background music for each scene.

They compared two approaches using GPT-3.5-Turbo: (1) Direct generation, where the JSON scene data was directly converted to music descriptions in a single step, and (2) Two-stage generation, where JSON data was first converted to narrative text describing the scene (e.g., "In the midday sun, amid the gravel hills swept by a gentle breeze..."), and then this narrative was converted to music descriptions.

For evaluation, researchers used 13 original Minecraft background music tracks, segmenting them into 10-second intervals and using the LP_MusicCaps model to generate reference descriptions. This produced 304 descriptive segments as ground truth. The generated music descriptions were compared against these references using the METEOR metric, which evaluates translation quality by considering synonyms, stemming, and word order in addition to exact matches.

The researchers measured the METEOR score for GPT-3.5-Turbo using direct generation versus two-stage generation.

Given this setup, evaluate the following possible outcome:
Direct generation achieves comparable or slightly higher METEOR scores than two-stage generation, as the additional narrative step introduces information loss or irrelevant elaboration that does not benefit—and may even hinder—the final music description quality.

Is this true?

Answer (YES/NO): YES